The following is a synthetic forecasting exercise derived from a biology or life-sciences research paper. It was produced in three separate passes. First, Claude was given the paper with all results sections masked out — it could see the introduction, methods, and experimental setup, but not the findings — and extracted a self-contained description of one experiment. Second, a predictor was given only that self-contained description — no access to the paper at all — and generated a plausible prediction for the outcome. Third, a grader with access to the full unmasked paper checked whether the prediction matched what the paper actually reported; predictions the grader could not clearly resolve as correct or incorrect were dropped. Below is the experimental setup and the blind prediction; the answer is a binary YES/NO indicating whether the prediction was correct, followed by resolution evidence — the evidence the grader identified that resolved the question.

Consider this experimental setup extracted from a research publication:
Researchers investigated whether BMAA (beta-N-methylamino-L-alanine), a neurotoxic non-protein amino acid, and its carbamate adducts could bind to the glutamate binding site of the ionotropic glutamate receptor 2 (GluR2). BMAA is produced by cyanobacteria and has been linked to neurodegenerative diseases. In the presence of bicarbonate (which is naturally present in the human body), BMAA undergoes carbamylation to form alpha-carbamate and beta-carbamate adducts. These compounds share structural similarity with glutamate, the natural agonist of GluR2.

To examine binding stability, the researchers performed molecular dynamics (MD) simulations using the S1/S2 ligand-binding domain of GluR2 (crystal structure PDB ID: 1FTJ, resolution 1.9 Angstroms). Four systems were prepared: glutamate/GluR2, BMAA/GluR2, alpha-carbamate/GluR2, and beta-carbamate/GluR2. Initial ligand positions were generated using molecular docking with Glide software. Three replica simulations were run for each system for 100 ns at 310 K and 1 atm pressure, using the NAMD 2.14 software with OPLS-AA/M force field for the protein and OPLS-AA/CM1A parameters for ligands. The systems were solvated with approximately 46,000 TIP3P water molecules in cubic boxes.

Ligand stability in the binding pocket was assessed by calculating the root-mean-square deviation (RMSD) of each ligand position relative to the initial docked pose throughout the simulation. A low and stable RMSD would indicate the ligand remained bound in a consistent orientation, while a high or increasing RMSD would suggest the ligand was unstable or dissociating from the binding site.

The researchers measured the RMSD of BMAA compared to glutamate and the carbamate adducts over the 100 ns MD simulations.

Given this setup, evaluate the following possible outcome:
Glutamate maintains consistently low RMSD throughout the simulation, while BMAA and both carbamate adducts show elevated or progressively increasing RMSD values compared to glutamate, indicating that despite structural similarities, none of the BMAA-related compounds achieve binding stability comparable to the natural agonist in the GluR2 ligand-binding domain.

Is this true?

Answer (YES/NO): NO